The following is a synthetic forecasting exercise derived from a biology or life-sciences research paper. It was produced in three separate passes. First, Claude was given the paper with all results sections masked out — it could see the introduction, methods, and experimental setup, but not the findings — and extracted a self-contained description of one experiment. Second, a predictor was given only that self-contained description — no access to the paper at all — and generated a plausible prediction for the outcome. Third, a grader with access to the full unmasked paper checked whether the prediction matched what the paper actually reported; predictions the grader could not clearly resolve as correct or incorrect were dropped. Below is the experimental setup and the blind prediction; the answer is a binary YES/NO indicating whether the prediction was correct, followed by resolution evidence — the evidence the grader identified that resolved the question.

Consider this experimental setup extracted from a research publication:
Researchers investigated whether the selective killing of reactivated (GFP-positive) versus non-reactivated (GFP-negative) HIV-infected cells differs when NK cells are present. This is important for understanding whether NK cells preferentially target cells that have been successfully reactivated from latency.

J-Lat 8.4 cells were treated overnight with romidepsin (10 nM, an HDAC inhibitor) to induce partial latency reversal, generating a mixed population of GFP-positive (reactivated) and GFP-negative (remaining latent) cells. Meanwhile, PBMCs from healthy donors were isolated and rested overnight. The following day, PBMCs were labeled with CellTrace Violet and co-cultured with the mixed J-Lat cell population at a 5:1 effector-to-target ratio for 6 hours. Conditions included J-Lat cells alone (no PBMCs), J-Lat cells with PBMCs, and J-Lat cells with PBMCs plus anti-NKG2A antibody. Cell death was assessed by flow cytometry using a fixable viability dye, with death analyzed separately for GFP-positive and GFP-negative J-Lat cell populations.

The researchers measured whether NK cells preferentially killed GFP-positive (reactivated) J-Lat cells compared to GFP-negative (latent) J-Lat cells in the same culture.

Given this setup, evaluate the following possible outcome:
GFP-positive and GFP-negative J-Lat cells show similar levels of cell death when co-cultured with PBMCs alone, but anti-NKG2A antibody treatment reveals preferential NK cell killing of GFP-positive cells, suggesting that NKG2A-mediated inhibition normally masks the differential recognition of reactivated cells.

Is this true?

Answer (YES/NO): NO